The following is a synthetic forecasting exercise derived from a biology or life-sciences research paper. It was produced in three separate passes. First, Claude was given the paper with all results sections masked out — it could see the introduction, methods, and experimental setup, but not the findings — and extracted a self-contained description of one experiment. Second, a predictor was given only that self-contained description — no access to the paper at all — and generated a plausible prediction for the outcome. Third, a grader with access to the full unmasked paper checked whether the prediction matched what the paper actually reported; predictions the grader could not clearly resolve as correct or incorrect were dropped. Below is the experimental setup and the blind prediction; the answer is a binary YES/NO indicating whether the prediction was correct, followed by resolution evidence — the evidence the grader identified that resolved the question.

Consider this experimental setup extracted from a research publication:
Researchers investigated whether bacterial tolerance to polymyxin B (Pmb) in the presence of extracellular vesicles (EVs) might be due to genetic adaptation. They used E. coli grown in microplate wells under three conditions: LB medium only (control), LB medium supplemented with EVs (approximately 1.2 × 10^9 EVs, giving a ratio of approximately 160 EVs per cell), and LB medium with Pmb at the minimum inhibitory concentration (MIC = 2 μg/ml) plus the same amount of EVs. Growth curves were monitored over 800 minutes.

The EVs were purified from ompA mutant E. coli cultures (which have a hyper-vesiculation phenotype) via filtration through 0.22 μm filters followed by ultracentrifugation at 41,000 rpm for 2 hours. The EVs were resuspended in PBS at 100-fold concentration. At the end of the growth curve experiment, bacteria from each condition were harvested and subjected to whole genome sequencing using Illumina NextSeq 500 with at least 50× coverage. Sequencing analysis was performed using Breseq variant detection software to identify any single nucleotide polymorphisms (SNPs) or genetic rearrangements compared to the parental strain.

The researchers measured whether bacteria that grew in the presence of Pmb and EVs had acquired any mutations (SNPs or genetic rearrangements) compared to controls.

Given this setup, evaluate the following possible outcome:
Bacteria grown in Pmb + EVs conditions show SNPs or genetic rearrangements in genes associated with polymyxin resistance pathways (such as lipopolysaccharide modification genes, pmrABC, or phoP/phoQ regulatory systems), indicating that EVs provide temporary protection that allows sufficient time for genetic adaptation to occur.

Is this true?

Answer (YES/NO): NO